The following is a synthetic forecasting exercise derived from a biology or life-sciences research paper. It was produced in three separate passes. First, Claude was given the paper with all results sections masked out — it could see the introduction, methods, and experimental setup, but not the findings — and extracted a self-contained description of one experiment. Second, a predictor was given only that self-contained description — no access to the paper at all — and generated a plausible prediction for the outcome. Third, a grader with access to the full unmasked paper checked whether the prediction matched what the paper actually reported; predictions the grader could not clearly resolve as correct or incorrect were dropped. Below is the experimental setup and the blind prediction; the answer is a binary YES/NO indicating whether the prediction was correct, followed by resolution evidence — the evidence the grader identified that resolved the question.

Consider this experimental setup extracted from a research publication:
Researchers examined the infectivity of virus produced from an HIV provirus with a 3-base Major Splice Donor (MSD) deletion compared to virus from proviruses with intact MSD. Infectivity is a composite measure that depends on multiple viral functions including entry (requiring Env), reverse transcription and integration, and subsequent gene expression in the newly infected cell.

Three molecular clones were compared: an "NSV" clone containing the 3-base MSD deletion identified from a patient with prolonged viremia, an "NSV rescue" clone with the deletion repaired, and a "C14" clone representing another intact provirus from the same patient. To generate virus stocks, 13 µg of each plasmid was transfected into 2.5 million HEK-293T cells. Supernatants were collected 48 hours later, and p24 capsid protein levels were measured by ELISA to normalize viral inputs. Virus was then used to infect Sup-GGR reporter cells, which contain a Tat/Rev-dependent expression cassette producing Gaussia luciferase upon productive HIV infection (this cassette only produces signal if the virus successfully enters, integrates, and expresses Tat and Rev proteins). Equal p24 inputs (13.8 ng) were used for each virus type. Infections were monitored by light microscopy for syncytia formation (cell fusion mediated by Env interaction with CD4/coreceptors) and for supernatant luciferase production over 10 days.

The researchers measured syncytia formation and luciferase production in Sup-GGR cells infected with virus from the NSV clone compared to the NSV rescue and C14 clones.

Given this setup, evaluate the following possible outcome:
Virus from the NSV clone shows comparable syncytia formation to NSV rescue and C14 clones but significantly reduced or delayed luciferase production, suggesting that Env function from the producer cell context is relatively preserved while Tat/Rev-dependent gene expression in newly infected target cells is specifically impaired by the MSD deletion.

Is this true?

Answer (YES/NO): NO